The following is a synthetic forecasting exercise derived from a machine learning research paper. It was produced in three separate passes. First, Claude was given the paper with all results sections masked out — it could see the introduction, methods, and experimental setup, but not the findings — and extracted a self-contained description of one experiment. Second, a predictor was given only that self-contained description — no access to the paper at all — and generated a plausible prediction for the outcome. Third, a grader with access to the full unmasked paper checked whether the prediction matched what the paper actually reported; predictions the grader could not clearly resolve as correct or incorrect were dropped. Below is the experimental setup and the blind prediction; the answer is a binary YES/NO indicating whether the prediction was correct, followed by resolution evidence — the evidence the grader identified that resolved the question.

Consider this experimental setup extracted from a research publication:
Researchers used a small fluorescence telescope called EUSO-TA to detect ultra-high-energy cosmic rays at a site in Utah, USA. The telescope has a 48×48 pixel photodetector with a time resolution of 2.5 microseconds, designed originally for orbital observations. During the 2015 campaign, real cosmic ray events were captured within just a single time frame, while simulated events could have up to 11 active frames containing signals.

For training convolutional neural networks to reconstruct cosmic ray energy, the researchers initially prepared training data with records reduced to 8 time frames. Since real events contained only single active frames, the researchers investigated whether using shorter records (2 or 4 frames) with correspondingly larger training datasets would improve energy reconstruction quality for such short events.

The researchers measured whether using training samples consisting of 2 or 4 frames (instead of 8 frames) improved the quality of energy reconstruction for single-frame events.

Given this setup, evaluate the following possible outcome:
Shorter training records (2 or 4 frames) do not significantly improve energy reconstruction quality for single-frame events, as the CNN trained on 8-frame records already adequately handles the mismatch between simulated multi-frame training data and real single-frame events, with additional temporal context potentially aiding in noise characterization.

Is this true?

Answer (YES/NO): YES